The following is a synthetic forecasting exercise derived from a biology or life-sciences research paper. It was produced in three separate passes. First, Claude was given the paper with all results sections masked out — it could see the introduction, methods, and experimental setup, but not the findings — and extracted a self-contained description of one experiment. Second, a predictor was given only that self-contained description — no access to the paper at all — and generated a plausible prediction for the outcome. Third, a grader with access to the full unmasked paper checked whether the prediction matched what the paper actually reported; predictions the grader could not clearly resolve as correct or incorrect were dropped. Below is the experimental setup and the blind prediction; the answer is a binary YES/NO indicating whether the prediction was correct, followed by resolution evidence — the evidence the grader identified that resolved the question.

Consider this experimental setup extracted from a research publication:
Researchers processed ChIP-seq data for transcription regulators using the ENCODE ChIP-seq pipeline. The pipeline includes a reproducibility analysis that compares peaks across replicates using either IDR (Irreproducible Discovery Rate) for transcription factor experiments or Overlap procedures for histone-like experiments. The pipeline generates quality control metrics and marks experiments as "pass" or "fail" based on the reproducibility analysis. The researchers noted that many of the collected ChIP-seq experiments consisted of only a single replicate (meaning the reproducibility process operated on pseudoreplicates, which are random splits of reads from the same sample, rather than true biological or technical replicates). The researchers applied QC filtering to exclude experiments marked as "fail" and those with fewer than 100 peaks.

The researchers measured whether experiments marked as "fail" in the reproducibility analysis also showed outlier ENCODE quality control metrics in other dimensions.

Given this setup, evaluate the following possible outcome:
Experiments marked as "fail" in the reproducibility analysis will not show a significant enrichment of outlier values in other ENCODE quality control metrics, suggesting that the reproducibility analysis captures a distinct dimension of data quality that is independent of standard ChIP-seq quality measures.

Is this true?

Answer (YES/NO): NO